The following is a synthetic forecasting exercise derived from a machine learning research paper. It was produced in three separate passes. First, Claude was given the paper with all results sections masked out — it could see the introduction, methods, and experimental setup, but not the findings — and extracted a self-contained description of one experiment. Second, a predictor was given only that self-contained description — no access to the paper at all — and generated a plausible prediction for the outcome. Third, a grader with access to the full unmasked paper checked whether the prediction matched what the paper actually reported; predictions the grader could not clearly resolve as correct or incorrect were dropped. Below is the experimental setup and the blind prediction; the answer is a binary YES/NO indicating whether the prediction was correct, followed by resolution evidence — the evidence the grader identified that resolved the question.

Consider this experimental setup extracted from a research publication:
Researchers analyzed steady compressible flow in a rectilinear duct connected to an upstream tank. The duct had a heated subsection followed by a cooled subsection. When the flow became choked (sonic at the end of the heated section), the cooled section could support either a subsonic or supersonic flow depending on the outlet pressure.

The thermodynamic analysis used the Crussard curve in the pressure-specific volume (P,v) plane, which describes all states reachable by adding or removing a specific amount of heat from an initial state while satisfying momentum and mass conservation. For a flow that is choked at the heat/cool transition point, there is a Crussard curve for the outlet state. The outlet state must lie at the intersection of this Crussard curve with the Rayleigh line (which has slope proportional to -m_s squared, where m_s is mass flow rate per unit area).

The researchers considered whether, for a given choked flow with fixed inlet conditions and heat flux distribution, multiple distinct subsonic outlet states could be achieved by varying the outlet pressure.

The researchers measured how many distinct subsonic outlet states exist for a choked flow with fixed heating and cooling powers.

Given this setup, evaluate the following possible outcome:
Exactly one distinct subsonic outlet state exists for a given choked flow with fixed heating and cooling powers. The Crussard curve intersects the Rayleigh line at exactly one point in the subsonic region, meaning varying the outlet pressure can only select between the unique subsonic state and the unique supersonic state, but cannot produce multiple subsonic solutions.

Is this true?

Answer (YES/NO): YES